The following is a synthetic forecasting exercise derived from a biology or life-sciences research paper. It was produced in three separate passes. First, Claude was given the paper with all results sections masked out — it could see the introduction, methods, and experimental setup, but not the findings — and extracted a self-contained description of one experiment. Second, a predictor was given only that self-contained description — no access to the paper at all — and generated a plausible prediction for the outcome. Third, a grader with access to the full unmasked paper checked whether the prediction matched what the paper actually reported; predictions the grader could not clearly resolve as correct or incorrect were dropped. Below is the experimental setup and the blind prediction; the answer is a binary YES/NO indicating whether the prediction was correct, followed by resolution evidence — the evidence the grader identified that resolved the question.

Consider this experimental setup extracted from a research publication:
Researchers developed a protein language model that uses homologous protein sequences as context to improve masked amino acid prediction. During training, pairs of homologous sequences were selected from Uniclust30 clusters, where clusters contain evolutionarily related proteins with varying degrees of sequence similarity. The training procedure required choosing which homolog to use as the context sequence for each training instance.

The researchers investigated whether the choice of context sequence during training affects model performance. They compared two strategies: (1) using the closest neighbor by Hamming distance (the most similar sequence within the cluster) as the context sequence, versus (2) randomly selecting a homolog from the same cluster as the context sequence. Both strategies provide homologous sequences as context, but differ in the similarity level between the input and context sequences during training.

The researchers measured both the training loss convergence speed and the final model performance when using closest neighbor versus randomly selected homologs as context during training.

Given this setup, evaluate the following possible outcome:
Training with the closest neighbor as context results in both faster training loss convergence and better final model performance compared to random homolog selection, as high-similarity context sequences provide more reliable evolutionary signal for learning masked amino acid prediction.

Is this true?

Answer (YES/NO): NO